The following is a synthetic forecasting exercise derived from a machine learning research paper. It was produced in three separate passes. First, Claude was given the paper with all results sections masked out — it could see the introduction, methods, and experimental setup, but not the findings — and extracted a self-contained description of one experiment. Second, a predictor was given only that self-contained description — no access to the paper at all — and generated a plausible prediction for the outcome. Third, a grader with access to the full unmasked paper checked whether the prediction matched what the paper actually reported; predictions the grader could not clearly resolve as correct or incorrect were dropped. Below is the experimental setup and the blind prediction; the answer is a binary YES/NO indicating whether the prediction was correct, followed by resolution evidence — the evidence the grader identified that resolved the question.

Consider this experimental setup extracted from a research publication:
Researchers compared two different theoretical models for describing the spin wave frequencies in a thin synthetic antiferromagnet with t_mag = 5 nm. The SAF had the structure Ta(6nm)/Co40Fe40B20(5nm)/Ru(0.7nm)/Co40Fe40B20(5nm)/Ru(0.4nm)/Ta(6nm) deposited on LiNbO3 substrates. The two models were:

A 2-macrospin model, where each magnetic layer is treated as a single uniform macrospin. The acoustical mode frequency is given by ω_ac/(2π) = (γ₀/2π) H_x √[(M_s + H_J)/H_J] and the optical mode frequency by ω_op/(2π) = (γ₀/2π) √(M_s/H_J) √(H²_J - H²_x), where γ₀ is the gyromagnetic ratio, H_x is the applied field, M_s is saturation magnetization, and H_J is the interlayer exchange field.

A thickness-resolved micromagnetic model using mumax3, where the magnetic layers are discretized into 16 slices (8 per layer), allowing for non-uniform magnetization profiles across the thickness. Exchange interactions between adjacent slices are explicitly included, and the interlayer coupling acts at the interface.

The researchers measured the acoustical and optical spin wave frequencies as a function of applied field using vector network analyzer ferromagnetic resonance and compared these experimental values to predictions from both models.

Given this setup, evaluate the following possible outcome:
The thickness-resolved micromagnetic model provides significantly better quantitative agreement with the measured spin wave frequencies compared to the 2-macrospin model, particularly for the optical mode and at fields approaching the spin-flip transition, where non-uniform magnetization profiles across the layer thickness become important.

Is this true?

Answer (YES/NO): NO